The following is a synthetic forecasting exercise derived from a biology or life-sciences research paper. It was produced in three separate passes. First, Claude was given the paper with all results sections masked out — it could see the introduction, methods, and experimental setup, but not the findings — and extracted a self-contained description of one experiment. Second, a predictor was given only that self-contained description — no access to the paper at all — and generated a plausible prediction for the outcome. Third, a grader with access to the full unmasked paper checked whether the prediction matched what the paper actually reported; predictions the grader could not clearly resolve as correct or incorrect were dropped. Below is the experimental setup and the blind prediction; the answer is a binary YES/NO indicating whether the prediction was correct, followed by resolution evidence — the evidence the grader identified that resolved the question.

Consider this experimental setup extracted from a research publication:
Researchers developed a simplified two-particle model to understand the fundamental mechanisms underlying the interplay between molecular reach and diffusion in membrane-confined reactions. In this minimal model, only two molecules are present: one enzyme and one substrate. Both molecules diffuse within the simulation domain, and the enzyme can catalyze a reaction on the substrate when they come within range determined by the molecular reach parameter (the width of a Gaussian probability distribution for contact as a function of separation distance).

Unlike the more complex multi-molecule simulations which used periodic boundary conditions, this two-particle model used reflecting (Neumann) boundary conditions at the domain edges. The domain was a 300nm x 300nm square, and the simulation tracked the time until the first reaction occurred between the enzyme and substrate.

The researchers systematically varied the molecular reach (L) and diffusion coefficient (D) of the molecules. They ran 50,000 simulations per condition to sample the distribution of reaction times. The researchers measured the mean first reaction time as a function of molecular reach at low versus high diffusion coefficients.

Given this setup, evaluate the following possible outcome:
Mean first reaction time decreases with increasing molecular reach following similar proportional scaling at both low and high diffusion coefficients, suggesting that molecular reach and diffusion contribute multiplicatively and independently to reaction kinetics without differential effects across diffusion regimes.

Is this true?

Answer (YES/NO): NO